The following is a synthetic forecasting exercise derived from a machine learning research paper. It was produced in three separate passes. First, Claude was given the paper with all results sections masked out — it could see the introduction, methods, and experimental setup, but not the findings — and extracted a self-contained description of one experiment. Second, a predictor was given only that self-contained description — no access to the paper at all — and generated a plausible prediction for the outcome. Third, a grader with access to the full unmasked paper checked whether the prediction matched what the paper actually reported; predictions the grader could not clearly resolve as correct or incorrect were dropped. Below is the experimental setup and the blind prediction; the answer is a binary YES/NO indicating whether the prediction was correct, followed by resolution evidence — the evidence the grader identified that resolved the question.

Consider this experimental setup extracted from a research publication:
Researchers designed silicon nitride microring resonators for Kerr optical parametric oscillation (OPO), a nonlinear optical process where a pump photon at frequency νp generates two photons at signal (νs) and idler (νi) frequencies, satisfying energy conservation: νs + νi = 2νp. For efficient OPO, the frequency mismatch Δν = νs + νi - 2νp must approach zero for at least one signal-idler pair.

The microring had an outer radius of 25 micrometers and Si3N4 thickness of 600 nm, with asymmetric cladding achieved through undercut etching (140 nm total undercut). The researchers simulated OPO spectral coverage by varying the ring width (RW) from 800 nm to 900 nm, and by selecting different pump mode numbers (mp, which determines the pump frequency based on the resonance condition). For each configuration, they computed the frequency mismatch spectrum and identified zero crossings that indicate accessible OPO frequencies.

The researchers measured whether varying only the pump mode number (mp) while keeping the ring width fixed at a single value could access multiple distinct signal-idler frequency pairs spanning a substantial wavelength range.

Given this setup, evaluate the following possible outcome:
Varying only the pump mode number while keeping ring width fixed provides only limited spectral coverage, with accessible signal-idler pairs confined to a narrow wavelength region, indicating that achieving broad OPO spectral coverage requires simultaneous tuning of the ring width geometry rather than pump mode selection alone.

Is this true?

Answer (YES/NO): NO